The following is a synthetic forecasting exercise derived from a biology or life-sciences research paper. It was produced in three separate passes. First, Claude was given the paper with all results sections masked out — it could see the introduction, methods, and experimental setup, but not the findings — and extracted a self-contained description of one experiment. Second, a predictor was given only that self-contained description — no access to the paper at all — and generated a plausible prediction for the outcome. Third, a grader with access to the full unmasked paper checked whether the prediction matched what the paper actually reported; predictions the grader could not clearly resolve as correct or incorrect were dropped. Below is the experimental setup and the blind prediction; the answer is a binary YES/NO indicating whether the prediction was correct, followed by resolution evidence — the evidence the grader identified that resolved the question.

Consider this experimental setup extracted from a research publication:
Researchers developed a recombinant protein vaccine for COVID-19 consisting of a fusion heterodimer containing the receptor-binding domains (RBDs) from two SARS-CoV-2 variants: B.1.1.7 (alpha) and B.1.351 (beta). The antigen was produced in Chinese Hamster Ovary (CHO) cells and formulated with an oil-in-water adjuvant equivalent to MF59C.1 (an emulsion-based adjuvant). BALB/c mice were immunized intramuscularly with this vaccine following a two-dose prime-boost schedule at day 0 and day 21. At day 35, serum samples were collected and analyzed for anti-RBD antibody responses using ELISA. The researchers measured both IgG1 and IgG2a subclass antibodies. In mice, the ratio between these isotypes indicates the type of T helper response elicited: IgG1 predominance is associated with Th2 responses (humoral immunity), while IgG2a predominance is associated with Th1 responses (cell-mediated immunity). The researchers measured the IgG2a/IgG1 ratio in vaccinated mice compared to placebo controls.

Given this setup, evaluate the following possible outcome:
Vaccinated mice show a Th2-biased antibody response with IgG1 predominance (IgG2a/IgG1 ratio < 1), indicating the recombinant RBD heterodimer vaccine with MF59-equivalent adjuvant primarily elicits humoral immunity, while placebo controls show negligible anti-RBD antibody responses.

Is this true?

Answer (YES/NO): NO